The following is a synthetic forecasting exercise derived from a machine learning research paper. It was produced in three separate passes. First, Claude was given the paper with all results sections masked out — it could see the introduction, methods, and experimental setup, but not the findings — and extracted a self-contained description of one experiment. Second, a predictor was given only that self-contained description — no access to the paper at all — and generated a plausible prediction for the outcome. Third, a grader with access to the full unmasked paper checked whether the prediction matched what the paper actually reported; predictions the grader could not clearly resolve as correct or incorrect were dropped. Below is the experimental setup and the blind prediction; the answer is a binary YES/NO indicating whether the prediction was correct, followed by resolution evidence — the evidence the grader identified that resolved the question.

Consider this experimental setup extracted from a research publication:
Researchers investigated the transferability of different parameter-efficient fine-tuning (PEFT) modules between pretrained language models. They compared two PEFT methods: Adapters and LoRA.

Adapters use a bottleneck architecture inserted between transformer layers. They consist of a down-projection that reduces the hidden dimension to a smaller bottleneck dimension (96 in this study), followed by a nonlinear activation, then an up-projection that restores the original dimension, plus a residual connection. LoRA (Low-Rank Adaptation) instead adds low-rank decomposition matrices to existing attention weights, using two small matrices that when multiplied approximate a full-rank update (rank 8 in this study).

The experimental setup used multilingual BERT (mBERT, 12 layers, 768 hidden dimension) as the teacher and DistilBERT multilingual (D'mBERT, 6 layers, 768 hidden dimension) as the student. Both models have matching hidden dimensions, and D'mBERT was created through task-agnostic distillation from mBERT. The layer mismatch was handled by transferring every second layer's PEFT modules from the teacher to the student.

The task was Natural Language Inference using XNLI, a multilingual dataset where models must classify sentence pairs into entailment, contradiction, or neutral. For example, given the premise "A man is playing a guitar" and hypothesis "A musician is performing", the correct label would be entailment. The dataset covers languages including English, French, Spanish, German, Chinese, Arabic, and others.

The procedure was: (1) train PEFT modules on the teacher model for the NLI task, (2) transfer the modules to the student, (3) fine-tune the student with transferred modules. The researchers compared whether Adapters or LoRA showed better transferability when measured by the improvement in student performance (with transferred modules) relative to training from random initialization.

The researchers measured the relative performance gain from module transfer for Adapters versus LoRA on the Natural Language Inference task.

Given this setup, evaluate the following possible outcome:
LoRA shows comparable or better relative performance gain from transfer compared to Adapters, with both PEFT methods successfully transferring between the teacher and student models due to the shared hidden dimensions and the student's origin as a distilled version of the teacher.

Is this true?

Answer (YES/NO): NO